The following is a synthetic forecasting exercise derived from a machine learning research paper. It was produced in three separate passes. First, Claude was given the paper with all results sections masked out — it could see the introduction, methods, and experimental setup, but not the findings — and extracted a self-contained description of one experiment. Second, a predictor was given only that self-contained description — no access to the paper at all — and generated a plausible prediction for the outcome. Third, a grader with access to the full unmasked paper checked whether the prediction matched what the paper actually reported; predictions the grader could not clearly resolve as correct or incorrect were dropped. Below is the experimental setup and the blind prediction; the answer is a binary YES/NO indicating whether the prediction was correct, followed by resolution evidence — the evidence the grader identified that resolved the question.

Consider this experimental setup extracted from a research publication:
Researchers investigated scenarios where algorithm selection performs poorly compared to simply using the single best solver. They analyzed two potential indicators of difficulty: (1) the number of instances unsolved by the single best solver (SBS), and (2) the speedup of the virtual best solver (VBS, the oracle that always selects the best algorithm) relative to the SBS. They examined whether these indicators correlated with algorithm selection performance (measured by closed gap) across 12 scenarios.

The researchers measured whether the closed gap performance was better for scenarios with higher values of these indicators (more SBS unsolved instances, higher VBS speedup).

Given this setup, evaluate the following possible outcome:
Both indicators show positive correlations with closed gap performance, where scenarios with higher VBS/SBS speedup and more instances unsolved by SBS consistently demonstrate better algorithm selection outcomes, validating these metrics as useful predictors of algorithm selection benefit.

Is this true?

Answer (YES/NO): YES